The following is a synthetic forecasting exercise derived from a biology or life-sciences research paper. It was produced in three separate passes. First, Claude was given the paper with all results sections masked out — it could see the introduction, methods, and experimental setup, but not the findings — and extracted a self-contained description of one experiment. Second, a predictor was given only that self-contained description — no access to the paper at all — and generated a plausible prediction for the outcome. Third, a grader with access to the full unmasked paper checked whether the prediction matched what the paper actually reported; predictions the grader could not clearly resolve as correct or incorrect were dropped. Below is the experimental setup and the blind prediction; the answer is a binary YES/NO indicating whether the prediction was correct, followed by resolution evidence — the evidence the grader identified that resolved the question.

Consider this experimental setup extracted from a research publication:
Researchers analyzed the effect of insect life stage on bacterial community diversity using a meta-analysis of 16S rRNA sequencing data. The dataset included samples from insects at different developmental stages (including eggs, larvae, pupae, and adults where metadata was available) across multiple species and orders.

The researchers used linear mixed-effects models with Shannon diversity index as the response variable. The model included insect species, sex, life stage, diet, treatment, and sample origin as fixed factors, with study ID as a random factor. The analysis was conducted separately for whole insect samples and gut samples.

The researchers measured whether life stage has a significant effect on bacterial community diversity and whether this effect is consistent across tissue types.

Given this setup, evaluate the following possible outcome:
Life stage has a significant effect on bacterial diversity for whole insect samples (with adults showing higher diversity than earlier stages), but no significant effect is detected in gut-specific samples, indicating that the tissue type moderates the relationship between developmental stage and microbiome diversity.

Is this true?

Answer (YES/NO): NO